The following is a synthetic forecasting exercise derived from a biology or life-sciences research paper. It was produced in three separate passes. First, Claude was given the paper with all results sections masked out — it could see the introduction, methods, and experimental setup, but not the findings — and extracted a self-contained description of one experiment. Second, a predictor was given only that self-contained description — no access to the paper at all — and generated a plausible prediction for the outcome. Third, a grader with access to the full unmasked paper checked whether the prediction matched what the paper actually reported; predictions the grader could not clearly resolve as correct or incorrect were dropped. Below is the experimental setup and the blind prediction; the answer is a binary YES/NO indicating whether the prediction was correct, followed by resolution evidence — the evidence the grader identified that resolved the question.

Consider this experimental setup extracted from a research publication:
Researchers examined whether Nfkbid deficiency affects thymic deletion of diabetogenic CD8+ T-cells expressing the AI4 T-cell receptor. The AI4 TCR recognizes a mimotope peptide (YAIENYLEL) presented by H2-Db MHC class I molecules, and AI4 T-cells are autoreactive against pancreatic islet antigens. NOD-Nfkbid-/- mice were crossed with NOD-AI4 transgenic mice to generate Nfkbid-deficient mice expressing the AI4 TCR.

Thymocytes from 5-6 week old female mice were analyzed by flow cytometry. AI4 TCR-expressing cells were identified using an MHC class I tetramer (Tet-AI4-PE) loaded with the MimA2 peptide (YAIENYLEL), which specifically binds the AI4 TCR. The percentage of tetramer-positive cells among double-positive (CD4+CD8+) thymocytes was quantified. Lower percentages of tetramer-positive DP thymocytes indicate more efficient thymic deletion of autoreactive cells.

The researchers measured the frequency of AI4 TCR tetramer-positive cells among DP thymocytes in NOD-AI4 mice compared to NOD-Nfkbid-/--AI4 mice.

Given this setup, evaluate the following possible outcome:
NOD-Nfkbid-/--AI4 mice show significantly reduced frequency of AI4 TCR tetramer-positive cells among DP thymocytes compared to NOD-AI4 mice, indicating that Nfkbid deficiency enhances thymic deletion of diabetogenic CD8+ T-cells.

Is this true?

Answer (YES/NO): YES